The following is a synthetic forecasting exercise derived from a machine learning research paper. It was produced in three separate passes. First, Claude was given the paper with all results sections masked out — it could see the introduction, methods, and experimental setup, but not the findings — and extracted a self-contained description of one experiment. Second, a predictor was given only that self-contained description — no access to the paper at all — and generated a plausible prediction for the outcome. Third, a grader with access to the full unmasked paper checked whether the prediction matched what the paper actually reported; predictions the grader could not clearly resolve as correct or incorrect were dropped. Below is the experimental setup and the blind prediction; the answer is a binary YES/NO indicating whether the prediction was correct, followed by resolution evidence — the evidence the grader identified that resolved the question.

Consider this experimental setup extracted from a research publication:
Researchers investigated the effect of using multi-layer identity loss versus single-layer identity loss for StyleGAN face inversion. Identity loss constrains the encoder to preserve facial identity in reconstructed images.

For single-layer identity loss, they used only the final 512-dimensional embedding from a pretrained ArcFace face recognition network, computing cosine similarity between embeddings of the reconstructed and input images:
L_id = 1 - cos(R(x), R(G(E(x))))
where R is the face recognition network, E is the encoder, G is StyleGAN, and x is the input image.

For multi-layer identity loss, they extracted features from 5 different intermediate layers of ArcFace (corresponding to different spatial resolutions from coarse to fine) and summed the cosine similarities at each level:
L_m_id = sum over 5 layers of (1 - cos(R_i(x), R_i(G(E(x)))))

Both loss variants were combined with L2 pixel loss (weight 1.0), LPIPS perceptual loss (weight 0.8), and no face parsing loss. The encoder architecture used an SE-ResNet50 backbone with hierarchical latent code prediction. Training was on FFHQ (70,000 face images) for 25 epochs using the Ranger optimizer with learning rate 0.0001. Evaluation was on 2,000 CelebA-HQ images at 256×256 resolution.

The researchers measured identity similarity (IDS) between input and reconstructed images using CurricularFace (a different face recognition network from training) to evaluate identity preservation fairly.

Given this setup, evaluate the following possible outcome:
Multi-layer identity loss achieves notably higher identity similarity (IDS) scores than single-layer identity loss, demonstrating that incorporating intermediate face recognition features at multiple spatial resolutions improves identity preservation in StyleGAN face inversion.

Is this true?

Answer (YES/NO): YES